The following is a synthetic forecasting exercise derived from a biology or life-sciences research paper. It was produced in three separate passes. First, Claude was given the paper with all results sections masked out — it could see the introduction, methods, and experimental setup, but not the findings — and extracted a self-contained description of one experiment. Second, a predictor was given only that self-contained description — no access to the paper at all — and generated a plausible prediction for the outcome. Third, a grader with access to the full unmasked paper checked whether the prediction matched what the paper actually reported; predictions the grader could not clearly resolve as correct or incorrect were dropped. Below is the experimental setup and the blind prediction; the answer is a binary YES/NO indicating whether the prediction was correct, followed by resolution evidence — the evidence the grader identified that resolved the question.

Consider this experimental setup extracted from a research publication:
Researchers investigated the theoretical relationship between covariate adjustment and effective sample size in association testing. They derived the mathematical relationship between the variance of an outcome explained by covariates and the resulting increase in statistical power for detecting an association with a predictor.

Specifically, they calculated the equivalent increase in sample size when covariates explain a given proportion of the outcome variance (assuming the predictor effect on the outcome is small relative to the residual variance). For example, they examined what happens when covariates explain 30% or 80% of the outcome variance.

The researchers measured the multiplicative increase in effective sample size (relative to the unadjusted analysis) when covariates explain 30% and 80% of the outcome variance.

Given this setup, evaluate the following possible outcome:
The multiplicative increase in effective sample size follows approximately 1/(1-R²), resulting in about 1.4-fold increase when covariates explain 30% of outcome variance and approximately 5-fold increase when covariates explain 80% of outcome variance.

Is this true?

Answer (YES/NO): YES